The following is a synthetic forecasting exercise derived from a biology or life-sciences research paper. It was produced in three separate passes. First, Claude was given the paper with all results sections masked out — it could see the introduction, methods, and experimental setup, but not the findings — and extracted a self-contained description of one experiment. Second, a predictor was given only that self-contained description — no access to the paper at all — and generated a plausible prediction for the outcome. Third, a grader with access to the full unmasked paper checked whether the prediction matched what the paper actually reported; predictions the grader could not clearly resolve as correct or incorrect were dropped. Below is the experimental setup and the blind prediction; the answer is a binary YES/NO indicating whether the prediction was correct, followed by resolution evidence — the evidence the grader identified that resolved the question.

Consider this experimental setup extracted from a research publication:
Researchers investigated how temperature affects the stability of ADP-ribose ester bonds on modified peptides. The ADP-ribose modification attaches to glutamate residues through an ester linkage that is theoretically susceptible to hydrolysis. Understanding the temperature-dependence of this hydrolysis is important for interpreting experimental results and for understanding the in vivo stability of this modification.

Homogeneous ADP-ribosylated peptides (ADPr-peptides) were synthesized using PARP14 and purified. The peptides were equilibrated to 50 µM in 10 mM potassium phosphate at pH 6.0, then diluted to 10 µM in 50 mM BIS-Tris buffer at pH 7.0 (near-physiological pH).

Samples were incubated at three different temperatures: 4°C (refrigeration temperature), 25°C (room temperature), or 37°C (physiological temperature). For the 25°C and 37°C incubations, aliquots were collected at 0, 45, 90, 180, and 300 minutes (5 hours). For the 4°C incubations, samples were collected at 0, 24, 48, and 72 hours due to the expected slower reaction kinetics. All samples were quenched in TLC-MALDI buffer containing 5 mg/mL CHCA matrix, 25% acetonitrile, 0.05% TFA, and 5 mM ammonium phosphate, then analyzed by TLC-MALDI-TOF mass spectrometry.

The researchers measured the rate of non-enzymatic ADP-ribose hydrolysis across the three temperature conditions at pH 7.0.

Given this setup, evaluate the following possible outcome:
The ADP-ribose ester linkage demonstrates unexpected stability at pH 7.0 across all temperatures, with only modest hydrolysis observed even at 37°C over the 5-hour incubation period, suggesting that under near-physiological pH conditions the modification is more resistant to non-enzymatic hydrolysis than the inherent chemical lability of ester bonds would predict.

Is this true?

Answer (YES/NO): NO